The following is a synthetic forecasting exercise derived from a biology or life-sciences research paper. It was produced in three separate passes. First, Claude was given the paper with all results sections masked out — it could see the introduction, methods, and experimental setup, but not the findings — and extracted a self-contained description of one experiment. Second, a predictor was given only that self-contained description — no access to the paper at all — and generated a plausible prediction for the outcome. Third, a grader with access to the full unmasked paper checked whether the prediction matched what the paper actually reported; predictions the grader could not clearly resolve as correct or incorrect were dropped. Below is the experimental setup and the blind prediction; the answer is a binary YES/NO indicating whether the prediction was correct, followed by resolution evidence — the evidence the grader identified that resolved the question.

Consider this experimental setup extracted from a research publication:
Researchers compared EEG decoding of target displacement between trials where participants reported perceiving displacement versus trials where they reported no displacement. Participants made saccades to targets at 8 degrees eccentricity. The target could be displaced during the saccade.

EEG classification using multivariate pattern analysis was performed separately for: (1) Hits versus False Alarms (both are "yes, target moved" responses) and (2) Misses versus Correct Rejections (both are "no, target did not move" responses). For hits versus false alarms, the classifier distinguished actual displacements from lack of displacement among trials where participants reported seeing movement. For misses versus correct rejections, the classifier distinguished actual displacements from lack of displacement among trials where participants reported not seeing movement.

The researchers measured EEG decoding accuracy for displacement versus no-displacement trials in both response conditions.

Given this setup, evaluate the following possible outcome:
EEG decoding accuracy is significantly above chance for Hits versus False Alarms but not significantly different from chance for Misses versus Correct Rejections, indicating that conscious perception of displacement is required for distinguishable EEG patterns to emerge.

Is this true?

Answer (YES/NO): NO